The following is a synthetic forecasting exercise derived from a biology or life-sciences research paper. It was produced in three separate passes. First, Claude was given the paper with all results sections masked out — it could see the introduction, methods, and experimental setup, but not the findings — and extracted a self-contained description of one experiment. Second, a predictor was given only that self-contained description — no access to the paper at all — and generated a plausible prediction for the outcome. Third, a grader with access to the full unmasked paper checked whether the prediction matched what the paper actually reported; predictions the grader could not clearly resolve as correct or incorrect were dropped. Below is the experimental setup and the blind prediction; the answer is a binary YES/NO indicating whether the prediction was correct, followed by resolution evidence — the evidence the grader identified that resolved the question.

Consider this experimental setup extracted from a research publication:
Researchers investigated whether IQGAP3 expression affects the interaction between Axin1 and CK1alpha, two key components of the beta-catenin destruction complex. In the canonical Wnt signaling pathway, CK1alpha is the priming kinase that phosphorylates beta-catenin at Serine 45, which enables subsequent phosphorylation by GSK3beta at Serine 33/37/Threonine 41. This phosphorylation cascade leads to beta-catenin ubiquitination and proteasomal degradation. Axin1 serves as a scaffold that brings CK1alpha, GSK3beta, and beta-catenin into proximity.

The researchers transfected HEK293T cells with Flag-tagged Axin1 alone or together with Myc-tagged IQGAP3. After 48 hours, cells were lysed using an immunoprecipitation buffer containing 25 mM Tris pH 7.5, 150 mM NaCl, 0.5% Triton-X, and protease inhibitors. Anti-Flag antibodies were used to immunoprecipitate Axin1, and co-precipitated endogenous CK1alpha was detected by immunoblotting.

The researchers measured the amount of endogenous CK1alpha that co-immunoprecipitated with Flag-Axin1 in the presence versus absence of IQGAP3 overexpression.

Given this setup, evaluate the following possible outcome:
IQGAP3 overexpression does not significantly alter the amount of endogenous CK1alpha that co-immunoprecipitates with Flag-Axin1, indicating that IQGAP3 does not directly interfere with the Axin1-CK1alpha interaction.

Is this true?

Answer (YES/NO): NO